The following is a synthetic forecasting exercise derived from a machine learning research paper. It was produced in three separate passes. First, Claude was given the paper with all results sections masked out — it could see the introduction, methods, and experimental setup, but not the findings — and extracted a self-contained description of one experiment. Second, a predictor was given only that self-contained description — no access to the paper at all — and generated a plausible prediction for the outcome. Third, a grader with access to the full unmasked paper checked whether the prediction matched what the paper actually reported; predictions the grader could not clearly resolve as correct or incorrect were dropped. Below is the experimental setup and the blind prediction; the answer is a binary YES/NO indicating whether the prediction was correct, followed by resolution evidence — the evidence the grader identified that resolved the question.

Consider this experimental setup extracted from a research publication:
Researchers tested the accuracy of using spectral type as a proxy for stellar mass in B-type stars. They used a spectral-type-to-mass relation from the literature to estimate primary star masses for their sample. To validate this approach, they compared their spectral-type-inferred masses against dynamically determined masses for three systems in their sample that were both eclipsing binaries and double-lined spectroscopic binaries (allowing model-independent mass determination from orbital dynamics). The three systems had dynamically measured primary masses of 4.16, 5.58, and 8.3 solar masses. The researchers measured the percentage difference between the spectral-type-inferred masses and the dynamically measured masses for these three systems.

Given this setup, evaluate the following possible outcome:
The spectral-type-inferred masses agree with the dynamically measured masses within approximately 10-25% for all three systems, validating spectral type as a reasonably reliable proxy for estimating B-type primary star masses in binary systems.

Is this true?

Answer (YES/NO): NO